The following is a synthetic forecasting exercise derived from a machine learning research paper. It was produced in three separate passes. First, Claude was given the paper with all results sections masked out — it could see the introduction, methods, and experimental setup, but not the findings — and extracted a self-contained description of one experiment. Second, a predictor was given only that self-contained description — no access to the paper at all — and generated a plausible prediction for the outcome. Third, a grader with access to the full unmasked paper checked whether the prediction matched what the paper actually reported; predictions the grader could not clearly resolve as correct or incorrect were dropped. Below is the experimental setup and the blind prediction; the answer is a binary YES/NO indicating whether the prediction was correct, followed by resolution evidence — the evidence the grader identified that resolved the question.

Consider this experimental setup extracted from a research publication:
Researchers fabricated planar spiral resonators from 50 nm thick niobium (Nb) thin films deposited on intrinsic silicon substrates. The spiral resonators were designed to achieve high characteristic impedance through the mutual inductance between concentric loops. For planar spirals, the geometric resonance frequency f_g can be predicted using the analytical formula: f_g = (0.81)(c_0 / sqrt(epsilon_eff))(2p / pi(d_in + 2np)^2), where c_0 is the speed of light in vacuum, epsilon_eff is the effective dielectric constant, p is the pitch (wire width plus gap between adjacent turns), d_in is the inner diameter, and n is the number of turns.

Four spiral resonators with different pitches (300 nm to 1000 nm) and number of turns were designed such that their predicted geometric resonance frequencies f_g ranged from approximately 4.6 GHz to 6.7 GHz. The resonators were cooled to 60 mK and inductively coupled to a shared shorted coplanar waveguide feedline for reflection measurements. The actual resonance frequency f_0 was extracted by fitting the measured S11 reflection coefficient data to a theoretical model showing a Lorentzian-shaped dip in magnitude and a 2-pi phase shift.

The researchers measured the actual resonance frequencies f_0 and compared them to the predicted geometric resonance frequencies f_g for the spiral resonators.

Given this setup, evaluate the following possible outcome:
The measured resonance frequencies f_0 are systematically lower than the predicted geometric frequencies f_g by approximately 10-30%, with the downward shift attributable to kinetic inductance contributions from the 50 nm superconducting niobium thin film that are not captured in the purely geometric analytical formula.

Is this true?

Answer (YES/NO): NO